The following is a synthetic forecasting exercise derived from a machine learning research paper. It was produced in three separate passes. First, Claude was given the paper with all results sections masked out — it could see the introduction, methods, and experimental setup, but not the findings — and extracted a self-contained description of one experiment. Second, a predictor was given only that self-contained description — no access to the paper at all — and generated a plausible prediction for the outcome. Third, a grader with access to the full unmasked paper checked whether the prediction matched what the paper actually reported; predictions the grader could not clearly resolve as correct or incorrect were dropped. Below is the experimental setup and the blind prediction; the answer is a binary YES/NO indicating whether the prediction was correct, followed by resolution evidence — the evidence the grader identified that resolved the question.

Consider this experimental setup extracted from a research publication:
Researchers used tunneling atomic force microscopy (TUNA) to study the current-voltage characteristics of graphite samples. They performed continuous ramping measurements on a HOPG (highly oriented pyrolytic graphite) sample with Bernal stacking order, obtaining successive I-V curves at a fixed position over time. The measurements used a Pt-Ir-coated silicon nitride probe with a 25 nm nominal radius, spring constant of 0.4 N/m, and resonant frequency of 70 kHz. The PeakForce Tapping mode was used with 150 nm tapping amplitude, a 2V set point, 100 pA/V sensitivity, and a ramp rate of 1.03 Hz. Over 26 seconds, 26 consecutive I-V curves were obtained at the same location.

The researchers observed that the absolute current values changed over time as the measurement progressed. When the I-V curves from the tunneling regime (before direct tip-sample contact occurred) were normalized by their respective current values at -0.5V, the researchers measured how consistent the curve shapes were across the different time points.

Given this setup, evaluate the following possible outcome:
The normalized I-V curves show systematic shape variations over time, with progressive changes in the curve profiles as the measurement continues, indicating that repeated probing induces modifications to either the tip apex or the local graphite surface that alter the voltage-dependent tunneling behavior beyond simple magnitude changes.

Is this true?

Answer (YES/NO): NO